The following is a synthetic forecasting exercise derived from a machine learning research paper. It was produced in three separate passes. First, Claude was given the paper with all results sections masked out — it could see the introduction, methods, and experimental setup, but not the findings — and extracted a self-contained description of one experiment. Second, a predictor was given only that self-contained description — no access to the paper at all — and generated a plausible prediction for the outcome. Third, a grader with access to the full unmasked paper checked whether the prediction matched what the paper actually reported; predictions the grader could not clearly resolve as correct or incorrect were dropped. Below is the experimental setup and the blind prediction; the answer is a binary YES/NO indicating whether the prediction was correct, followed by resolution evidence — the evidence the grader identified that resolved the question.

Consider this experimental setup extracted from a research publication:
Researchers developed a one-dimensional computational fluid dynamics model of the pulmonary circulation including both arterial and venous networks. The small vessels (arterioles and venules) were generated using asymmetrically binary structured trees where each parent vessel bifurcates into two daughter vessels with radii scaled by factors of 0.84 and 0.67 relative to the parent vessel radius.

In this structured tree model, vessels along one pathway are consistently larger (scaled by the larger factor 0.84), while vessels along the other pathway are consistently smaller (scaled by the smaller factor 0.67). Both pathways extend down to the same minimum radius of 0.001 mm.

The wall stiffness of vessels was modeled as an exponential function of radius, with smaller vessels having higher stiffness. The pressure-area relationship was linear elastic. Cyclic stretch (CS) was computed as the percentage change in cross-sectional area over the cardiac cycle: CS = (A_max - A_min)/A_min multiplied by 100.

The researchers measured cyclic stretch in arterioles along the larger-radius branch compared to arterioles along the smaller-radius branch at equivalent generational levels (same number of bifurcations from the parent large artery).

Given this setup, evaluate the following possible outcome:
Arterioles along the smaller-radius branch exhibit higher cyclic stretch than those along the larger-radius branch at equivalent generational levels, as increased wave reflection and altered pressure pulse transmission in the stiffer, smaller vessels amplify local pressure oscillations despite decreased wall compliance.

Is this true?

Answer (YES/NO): NO